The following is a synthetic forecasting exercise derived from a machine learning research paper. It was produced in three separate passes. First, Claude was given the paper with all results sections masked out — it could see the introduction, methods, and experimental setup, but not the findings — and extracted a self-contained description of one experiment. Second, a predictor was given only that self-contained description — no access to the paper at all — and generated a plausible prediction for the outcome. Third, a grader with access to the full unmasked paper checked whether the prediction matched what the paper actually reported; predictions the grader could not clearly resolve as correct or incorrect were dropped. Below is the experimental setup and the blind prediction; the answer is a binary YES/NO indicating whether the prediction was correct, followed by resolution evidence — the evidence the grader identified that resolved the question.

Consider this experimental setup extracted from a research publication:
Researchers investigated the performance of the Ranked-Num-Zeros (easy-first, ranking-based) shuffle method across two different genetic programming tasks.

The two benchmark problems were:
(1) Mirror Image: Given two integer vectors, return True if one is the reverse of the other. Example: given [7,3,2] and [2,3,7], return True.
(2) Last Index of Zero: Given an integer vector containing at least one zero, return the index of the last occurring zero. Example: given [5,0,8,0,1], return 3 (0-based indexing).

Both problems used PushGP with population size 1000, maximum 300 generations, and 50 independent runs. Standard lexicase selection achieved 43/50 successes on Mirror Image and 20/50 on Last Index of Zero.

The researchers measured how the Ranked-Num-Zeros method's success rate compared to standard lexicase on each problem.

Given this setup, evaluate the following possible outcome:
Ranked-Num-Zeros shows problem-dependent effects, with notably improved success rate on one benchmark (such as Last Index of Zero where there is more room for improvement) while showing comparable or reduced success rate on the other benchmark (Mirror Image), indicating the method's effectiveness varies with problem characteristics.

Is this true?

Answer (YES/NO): NO